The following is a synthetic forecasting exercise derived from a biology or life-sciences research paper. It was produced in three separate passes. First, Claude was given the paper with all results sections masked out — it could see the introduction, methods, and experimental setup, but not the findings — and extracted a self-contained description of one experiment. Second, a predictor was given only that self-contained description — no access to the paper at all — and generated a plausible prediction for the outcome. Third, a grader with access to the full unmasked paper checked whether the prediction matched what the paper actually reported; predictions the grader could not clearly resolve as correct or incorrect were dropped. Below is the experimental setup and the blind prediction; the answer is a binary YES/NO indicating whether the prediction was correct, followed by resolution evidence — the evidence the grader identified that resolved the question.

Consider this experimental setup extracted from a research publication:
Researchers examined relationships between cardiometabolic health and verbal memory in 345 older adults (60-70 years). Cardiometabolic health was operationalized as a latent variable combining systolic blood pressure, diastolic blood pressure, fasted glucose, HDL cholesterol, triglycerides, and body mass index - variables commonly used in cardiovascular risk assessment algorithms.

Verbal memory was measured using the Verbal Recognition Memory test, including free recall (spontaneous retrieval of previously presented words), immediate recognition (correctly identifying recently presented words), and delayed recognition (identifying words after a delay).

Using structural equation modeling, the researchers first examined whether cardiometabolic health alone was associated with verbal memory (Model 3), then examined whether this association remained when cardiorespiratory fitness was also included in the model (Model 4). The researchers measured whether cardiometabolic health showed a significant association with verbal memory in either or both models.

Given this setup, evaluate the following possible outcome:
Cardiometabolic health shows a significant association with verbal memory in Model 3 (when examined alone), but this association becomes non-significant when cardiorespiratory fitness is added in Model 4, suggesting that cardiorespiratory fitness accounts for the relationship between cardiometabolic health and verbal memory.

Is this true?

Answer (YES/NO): NO